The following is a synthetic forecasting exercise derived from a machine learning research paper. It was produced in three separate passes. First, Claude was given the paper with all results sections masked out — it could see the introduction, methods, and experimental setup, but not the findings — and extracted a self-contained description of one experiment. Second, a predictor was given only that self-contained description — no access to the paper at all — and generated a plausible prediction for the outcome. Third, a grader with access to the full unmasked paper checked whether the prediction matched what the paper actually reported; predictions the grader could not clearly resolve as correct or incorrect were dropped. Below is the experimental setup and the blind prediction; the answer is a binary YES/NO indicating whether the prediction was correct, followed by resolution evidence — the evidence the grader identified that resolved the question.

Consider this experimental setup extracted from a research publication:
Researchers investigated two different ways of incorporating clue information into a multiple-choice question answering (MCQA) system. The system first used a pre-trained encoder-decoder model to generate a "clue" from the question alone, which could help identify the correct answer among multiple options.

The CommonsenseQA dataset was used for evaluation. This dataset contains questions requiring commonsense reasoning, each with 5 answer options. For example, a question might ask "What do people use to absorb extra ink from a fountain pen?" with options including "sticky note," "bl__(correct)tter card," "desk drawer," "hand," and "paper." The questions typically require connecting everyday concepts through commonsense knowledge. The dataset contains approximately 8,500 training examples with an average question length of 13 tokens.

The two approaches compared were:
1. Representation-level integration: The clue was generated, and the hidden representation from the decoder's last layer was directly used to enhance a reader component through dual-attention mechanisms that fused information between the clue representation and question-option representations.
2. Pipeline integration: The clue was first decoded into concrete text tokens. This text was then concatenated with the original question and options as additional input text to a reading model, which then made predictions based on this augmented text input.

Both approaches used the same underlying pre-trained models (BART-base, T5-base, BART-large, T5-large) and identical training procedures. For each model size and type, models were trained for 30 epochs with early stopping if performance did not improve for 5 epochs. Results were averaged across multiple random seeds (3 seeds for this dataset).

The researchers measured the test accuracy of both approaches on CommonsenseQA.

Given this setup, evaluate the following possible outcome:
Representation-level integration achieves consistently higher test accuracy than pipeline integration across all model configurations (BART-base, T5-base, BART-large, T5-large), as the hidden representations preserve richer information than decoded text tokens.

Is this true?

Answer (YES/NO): YES